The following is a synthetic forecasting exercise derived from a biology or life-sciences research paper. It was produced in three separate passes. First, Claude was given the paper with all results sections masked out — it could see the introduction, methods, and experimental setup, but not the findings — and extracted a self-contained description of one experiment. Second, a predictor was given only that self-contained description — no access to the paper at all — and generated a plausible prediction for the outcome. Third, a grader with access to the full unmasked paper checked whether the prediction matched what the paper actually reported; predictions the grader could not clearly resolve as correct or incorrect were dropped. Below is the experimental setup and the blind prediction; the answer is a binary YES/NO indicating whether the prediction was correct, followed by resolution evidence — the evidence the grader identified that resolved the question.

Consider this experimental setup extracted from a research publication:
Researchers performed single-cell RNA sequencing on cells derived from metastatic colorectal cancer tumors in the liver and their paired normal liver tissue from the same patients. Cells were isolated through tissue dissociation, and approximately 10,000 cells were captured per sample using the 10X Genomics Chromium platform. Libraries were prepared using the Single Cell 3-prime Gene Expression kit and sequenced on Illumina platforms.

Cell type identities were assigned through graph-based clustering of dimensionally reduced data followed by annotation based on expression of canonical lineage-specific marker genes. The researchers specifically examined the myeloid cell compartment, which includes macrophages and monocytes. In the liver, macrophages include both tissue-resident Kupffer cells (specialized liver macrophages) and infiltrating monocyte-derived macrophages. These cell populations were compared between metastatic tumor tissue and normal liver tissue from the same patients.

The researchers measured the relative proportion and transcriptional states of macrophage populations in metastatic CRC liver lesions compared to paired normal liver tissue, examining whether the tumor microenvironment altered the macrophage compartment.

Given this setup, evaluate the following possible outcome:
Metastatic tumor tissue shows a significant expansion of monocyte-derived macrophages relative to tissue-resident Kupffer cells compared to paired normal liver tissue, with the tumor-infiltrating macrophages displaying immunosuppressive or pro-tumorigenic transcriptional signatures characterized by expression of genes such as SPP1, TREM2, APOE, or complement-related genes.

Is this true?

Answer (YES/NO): NO